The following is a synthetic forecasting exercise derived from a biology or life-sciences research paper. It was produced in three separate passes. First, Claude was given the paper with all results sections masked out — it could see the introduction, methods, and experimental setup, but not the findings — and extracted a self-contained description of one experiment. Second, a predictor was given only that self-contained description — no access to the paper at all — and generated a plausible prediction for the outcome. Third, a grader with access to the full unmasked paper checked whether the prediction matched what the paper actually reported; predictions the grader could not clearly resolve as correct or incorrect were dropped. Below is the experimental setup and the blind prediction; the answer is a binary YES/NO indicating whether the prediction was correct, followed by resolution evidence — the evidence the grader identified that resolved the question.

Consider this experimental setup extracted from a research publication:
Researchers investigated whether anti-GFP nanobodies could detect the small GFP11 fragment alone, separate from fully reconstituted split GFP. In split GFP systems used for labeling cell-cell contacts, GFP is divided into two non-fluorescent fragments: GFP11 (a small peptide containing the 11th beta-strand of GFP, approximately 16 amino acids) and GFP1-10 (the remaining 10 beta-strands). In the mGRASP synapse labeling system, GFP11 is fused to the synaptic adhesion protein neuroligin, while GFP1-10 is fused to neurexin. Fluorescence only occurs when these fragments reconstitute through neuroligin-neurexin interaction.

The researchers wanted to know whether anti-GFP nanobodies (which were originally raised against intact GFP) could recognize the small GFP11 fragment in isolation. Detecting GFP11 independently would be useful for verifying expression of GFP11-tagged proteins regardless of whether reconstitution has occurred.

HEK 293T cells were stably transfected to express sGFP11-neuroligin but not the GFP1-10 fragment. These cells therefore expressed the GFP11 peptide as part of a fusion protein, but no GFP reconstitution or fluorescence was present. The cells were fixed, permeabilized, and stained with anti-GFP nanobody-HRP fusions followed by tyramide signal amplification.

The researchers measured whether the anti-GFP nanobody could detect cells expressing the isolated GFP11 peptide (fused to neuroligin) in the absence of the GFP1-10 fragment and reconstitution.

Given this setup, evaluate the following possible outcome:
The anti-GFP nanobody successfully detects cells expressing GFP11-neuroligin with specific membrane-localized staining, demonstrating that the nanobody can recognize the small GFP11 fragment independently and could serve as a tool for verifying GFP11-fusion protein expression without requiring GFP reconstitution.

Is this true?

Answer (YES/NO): NO